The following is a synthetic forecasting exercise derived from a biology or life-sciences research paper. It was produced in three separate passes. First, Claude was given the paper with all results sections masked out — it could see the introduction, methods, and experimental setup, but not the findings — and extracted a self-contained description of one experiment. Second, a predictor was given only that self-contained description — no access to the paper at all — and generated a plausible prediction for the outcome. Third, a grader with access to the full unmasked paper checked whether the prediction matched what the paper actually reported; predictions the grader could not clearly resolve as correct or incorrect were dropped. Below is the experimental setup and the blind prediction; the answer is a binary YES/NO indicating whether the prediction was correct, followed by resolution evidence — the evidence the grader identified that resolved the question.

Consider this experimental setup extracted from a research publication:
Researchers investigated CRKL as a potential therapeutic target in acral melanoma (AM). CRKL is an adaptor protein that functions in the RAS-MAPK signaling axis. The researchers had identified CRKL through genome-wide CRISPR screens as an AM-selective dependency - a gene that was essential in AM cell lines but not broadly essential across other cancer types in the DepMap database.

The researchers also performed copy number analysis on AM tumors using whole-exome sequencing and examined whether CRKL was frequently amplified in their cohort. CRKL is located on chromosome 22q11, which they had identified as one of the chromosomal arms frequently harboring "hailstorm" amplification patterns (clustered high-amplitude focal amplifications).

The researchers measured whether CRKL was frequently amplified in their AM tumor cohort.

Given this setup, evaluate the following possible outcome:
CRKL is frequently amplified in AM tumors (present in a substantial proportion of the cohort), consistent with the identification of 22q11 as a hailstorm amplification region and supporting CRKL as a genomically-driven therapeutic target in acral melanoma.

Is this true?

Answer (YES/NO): YES